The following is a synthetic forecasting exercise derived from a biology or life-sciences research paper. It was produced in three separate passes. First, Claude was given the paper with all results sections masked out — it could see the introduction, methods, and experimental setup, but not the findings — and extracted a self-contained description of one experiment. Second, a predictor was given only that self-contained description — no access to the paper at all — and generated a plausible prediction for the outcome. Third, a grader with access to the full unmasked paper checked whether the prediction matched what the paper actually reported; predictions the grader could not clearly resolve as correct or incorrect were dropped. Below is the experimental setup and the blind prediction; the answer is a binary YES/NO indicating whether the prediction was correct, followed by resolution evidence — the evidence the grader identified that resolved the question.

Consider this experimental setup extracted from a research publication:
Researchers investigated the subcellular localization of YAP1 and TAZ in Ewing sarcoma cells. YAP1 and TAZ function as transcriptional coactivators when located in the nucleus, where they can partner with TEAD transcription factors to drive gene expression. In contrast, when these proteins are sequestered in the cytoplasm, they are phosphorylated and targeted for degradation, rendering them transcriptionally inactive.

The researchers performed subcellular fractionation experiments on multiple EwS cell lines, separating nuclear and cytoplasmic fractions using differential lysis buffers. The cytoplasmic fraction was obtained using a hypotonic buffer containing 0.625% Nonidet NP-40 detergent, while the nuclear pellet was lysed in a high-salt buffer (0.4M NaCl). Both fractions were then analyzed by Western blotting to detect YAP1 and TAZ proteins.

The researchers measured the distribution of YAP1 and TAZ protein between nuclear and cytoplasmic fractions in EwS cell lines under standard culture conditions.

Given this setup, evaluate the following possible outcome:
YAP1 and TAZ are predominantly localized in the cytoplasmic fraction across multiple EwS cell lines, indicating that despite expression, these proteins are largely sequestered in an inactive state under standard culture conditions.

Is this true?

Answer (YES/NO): NO